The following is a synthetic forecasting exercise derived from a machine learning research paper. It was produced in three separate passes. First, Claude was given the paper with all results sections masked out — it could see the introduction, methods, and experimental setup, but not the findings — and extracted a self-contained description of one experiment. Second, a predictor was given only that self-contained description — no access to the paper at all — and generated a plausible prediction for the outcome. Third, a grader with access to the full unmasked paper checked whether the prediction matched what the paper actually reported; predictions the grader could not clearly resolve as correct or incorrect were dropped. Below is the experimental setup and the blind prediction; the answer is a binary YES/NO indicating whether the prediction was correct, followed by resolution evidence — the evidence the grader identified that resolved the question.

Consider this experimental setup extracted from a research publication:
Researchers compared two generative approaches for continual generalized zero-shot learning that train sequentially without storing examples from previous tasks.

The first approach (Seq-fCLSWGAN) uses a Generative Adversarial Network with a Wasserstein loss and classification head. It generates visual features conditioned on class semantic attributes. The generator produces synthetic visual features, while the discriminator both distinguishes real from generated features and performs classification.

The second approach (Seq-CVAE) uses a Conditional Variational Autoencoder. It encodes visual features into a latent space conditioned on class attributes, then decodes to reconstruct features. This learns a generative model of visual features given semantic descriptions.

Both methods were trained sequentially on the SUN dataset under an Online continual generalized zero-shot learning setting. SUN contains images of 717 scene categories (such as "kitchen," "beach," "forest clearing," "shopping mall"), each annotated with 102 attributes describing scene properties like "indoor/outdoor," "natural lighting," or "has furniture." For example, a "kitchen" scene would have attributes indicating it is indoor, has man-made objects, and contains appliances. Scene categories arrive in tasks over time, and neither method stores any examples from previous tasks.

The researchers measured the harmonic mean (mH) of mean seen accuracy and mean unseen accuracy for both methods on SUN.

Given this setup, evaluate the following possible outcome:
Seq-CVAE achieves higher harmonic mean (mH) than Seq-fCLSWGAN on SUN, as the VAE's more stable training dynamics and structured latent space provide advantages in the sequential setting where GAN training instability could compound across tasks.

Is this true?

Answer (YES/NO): YES